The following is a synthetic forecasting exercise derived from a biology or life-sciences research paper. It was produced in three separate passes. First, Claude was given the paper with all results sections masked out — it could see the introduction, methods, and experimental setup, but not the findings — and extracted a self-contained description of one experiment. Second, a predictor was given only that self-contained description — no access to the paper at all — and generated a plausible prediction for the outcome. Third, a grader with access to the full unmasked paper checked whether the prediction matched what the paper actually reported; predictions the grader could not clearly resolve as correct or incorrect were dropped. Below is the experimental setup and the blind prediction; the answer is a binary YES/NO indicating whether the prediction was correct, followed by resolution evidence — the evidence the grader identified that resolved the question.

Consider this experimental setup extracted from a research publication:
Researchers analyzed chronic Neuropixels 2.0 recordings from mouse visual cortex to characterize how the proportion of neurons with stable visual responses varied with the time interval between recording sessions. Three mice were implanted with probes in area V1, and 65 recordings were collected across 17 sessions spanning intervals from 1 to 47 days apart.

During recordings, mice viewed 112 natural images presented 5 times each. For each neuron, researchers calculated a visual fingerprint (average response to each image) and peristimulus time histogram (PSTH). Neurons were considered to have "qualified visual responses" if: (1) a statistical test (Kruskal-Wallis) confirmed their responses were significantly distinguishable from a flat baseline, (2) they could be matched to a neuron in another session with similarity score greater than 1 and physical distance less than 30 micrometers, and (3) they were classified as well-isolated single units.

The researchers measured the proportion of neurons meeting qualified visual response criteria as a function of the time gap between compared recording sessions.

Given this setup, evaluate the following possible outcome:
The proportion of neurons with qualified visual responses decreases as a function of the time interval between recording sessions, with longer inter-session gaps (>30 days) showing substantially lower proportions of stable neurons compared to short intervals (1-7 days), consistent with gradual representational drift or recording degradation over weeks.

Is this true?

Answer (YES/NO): YES